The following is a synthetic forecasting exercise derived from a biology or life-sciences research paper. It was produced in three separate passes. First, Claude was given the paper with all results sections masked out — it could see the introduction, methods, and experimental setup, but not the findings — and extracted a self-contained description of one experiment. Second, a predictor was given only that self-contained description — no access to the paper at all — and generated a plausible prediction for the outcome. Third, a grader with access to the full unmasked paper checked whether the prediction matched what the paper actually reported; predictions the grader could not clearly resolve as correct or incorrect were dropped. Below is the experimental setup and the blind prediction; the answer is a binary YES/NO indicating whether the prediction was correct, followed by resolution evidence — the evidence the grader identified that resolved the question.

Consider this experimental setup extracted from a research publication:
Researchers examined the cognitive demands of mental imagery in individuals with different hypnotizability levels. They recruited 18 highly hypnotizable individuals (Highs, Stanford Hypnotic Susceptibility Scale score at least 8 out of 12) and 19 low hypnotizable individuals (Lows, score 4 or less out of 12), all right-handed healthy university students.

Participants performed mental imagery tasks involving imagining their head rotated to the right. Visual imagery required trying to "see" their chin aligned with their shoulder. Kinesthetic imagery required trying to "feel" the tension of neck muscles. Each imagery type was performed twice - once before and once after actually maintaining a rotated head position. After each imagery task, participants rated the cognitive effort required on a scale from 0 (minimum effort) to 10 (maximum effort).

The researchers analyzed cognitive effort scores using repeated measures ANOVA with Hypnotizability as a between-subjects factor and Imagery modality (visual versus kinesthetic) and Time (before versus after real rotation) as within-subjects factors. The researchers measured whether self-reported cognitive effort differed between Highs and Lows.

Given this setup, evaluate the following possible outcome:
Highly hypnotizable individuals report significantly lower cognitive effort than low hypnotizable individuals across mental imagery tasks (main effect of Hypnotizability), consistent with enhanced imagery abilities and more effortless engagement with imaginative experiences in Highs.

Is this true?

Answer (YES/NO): YES